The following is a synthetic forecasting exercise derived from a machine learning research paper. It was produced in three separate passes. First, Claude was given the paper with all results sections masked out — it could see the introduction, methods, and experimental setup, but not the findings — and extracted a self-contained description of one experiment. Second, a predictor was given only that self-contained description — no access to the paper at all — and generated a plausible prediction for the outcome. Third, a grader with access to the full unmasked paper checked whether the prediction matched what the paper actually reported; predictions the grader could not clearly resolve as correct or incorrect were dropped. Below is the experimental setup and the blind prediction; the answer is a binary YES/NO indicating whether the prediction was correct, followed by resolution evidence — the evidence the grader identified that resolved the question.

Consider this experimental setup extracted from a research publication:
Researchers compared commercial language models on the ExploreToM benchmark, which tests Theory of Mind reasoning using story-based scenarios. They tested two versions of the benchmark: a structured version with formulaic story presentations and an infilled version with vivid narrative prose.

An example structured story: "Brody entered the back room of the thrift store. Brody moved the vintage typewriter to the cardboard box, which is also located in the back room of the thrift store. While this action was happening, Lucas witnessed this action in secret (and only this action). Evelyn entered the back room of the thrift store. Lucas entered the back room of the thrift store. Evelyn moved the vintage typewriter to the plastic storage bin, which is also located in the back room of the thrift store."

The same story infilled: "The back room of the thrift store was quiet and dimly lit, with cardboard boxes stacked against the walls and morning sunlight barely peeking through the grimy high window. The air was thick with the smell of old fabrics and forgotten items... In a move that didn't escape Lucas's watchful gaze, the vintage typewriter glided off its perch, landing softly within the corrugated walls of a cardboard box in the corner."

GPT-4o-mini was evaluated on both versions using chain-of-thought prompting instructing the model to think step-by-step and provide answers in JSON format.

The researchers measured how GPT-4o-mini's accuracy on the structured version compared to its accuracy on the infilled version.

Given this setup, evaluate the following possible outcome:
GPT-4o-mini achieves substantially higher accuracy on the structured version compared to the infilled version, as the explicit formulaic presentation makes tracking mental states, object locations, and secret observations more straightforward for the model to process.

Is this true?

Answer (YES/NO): NO